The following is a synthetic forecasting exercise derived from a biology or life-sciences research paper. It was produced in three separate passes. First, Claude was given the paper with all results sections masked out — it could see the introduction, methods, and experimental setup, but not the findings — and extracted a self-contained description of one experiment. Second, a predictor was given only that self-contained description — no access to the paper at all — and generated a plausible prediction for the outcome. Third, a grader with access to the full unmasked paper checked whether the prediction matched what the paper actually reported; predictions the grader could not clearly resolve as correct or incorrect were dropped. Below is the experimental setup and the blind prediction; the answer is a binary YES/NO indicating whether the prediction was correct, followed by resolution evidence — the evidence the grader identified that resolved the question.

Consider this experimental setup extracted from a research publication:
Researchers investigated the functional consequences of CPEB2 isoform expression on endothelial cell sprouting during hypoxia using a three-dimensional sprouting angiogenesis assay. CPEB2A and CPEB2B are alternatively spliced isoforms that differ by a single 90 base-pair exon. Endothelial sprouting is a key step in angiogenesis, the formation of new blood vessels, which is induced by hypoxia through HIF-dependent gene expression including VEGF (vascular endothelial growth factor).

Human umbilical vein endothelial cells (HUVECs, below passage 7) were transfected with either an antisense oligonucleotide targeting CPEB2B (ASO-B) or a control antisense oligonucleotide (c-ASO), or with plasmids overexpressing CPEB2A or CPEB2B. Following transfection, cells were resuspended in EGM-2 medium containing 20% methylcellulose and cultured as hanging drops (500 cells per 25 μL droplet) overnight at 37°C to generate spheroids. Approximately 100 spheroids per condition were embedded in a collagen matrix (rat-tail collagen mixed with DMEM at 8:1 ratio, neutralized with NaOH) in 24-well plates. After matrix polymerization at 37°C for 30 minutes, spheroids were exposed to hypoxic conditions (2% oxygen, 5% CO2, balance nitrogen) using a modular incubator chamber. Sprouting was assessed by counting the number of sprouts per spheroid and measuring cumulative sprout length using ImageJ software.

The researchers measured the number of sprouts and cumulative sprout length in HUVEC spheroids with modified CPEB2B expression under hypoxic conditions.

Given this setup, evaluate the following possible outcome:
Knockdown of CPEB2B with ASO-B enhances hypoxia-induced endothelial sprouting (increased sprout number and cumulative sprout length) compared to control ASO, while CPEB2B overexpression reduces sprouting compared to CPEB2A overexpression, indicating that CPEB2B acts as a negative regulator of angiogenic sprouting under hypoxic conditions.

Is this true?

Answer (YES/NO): NO